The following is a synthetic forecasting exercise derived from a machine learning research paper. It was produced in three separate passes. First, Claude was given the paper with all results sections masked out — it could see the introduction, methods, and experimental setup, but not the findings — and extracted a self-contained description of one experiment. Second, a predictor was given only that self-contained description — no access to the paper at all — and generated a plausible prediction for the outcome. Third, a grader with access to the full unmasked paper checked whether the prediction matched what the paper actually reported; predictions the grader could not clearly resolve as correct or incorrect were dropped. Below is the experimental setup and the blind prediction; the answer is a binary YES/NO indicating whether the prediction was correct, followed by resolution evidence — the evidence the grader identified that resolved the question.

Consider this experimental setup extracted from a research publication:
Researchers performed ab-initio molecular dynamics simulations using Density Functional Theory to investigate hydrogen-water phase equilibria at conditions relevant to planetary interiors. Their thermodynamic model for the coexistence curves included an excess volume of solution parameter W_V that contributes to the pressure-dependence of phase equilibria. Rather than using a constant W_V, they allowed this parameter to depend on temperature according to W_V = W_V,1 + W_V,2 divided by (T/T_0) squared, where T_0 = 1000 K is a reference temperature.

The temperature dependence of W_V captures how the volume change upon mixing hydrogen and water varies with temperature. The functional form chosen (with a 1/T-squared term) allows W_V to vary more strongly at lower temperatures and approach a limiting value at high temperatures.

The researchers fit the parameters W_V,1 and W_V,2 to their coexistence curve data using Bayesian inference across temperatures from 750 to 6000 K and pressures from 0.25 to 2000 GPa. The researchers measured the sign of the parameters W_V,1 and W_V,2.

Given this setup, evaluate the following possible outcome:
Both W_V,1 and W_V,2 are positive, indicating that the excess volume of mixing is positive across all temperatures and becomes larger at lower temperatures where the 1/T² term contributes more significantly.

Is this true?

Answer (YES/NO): NO